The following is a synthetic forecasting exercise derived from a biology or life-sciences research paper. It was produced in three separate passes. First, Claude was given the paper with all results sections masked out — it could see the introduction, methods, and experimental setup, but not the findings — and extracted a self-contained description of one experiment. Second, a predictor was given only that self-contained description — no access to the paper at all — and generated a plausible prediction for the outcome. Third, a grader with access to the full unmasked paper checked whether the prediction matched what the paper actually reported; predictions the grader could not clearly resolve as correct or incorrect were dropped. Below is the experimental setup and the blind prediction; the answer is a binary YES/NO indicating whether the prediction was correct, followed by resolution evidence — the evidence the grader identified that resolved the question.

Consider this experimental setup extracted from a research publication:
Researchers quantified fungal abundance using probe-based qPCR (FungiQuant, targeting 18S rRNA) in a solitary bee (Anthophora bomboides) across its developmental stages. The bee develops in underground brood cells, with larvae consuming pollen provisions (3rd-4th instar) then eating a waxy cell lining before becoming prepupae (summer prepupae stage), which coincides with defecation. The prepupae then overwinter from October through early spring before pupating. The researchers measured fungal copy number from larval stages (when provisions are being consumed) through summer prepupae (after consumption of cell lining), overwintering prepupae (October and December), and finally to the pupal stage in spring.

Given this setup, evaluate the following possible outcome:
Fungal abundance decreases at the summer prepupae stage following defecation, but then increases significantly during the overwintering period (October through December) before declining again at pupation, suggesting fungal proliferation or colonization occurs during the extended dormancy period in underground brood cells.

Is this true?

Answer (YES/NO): NO